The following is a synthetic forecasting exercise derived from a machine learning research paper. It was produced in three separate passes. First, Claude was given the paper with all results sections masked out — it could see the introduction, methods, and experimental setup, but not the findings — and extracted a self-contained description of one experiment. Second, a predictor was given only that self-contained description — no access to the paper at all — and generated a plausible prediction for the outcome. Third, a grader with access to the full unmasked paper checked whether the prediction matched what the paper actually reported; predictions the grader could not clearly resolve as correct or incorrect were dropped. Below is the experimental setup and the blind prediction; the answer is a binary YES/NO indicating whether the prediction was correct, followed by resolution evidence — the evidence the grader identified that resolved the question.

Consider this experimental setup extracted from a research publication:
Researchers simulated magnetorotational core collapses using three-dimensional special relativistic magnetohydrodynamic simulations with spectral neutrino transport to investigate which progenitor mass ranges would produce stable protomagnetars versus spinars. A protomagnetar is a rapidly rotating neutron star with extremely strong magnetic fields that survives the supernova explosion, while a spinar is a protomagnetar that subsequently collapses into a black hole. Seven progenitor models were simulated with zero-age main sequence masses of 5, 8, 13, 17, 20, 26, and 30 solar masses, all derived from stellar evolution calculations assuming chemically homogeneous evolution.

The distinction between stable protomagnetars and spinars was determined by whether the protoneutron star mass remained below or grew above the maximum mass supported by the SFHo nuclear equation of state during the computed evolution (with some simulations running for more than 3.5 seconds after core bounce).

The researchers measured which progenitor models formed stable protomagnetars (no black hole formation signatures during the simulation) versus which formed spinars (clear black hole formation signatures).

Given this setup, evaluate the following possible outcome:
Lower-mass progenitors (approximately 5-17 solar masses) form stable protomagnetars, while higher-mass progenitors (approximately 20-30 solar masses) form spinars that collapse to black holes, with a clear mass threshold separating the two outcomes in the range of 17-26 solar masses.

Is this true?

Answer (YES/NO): NO